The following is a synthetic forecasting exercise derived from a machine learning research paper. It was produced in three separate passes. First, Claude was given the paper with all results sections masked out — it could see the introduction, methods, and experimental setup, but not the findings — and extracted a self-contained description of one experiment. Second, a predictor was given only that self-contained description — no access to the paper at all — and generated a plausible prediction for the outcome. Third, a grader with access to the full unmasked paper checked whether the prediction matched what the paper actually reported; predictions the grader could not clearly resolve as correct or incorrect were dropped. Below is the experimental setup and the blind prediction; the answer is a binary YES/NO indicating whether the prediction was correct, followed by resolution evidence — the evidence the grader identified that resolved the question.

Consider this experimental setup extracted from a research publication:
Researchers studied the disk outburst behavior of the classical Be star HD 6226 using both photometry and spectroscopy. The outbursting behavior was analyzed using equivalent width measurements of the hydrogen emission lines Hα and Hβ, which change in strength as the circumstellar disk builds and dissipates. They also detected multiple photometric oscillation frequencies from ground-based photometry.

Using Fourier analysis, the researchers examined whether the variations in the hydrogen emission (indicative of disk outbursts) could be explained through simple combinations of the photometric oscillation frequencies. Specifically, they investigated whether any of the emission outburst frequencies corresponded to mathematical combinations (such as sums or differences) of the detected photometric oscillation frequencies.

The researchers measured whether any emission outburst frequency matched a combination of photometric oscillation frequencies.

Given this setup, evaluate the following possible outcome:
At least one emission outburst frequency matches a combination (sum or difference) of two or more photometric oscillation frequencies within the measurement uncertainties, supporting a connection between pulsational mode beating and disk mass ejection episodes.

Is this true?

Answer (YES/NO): YES